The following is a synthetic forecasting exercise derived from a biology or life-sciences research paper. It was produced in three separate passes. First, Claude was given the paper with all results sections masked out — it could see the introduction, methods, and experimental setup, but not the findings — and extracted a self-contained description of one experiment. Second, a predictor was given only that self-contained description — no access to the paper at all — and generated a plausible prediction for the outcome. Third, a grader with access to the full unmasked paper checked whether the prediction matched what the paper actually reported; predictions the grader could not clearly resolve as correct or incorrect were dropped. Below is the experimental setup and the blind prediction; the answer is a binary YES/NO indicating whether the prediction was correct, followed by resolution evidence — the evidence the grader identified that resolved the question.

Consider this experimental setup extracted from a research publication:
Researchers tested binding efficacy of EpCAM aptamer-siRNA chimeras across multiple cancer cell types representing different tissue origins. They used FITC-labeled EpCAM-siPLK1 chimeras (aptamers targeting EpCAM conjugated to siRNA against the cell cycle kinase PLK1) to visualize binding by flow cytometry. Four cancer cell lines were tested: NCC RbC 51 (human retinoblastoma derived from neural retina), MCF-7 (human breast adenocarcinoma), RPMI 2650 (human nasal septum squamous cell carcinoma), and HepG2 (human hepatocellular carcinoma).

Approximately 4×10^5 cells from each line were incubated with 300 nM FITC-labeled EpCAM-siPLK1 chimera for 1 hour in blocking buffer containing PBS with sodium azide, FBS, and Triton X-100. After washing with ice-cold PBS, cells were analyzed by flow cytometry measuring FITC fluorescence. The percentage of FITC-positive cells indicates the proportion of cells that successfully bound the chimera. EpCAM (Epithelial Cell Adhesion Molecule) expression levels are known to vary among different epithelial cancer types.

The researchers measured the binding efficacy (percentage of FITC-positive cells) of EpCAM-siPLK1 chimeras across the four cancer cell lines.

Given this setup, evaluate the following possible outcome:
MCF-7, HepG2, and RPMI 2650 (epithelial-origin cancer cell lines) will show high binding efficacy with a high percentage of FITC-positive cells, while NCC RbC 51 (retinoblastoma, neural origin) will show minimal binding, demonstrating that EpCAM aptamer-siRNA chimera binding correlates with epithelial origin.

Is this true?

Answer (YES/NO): NO